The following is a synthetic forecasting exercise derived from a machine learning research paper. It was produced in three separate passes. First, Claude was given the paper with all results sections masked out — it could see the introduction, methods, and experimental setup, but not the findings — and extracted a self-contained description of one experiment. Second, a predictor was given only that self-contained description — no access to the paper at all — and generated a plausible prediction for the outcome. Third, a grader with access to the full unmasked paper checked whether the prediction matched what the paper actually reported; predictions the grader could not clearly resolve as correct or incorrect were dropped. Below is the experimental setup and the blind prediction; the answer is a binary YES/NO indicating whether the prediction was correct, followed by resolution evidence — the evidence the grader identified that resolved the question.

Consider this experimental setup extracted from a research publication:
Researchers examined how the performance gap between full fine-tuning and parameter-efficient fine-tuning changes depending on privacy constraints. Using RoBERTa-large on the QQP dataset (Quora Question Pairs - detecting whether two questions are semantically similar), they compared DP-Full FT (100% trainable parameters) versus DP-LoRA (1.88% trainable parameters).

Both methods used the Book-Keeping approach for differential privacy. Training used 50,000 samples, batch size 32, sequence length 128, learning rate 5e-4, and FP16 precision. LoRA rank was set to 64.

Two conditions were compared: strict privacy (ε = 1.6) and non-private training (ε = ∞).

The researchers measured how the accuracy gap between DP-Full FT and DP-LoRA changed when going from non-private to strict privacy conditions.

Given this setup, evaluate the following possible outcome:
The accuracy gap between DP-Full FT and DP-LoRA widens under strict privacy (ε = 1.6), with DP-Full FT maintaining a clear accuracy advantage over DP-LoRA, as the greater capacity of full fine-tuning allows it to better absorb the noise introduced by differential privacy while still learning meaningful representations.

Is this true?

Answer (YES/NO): NO